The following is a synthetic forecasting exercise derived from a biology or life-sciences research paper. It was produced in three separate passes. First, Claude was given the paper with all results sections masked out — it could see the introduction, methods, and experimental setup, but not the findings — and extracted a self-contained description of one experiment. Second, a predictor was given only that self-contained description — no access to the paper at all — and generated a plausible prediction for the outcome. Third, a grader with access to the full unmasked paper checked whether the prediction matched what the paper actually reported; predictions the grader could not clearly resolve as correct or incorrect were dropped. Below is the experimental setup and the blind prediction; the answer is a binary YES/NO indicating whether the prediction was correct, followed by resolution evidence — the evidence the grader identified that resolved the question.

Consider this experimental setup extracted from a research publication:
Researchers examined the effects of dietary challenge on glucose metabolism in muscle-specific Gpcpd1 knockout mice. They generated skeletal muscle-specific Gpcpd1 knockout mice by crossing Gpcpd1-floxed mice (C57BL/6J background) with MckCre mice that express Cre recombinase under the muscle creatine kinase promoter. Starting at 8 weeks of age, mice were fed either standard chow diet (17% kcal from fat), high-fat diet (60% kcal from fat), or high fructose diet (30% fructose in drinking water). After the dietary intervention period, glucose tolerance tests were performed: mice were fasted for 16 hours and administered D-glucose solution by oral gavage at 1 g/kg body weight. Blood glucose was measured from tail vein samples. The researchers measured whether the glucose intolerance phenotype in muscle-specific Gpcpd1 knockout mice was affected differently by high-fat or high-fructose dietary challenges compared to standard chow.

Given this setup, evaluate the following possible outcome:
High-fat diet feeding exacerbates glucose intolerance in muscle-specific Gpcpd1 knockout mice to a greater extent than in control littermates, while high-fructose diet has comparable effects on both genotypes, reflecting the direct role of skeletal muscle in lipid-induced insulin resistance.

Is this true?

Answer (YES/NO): NO